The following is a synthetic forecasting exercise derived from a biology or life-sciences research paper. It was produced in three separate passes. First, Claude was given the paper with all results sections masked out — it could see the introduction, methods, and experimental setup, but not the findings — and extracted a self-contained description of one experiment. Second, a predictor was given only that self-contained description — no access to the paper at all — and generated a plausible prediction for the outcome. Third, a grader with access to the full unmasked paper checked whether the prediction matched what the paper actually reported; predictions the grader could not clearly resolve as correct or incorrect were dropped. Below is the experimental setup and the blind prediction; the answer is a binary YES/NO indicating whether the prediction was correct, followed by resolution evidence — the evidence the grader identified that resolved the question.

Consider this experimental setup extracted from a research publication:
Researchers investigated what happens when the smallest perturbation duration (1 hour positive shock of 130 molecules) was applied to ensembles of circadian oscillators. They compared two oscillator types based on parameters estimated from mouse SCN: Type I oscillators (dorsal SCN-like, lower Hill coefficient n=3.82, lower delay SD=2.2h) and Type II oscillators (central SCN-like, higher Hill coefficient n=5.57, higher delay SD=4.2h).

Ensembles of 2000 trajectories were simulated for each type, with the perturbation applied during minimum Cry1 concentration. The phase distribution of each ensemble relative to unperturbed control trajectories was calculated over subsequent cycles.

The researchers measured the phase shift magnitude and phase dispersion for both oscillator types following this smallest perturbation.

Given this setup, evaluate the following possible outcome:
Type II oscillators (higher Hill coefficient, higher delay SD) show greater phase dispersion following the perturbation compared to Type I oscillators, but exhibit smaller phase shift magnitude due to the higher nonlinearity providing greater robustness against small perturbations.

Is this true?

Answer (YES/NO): NO